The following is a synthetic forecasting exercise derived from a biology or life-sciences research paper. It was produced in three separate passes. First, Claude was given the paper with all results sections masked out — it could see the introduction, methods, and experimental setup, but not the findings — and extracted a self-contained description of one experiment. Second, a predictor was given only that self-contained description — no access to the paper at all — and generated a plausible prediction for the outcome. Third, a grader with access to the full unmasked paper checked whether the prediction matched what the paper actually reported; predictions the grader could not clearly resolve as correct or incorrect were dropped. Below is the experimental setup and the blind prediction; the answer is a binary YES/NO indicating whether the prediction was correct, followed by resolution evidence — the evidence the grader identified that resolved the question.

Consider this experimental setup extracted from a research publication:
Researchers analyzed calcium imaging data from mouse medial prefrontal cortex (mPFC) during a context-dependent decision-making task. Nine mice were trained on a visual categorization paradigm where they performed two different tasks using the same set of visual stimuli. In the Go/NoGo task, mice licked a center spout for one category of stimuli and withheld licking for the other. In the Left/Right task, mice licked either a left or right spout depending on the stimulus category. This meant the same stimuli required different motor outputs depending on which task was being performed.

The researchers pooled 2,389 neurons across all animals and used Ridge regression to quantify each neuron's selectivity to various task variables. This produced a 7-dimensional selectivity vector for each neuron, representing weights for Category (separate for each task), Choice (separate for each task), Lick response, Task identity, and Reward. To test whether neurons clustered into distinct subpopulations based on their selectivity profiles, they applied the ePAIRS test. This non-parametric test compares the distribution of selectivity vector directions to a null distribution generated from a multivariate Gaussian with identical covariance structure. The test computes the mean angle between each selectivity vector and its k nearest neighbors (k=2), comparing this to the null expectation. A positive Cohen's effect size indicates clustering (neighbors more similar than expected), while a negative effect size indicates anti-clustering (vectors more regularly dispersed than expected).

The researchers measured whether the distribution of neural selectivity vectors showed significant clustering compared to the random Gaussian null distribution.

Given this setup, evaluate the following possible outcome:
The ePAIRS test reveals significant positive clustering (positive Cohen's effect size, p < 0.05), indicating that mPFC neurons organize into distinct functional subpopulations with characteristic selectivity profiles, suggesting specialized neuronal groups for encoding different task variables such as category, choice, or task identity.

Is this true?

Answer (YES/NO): YES